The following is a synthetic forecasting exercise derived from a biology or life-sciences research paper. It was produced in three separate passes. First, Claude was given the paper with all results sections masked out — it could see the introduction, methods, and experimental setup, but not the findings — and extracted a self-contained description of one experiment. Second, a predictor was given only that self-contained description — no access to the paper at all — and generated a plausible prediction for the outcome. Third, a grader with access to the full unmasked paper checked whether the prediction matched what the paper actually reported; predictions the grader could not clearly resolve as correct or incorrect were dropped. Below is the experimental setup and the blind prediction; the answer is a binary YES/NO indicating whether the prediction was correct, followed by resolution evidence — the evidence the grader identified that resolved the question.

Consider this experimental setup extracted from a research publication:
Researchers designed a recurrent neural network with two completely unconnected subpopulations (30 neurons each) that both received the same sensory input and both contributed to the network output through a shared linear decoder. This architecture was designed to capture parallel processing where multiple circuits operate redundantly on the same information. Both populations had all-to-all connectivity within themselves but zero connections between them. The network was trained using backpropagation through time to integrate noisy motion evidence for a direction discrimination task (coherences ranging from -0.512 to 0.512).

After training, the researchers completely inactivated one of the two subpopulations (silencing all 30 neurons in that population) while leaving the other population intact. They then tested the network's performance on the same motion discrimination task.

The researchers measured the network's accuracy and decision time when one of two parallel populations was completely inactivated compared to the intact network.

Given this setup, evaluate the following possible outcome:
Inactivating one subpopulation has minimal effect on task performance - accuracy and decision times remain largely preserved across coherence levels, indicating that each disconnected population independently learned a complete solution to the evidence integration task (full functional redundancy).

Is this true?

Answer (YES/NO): NO